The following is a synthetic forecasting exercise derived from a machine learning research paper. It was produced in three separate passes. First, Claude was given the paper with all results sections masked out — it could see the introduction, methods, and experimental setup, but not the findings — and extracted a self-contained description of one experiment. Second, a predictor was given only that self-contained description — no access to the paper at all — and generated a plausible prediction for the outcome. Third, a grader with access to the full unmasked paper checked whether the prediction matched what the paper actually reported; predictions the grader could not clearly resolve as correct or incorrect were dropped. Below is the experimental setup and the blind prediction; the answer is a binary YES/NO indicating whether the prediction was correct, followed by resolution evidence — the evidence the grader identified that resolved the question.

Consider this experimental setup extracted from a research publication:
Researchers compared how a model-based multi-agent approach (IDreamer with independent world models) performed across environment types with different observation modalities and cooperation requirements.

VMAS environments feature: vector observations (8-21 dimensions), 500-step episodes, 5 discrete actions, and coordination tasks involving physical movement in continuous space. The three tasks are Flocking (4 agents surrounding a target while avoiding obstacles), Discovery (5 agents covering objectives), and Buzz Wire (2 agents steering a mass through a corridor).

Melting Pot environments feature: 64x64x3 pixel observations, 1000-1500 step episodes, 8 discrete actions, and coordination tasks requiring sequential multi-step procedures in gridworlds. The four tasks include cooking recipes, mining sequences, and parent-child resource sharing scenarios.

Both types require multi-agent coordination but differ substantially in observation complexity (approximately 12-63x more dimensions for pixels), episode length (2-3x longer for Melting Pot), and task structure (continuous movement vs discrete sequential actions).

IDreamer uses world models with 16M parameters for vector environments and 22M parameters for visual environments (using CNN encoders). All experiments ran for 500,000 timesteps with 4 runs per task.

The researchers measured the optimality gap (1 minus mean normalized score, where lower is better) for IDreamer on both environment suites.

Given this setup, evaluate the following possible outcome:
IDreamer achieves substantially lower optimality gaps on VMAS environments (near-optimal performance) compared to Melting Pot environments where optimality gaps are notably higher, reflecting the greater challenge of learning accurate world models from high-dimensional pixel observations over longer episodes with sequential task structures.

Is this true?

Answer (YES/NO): NO